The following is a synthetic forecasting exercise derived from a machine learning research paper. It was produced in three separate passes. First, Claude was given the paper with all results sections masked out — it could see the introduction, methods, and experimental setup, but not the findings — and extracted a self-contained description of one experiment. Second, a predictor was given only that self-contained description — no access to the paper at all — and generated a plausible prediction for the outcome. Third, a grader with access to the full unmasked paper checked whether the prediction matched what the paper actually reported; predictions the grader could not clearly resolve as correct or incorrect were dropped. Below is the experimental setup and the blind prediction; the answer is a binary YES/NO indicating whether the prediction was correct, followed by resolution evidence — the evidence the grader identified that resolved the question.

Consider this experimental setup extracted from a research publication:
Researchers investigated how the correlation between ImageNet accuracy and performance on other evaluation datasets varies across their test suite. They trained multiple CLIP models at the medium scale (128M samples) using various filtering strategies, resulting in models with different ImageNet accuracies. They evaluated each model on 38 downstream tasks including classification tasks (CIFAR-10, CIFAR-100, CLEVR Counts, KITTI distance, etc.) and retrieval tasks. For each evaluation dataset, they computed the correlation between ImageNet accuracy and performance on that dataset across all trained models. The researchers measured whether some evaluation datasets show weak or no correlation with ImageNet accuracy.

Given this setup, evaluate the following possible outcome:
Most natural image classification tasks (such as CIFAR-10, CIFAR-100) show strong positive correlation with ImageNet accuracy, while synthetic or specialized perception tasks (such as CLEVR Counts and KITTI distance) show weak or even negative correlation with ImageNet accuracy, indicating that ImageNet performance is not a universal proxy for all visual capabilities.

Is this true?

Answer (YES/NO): YES